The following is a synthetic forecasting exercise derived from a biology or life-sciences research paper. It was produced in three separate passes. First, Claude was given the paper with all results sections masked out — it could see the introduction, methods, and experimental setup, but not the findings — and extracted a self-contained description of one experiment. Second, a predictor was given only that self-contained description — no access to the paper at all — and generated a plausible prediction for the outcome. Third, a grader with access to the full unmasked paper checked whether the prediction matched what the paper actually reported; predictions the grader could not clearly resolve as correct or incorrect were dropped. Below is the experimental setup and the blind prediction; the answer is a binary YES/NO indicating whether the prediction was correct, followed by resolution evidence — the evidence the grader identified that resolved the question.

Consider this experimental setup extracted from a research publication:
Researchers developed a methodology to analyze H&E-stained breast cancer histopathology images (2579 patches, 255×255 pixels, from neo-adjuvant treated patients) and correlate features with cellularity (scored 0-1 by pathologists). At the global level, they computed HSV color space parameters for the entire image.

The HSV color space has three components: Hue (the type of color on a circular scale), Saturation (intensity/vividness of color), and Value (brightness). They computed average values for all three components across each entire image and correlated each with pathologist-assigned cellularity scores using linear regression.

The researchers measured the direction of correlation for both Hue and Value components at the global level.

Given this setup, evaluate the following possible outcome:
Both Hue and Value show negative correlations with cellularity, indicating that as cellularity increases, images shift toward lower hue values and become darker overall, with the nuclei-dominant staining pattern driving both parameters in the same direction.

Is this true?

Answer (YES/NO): YES